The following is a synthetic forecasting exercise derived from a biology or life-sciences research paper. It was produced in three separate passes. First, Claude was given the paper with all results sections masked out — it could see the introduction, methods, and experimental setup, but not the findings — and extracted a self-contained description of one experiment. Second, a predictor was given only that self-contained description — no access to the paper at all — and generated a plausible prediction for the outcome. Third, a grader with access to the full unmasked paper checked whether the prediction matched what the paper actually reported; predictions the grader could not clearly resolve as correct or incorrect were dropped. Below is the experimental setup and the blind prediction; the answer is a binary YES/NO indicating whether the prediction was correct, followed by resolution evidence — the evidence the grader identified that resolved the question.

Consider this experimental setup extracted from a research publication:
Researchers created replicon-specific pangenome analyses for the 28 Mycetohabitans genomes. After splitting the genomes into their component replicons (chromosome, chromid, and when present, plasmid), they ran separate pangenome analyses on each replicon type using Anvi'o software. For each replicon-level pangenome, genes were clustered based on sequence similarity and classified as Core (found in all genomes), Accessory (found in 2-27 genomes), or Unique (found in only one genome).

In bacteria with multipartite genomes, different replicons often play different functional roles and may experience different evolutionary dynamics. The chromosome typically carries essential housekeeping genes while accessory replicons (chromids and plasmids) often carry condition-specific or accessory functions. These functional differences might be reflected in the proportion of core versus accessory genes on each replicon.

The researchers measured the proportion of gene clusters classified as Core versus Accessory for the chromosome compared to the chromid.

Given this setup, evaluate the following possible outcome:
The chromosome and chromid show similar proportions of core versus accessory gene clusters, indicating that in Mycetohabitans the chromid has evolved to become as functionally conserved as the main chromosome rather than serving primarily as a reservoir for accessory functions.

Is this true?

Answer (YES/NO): NO